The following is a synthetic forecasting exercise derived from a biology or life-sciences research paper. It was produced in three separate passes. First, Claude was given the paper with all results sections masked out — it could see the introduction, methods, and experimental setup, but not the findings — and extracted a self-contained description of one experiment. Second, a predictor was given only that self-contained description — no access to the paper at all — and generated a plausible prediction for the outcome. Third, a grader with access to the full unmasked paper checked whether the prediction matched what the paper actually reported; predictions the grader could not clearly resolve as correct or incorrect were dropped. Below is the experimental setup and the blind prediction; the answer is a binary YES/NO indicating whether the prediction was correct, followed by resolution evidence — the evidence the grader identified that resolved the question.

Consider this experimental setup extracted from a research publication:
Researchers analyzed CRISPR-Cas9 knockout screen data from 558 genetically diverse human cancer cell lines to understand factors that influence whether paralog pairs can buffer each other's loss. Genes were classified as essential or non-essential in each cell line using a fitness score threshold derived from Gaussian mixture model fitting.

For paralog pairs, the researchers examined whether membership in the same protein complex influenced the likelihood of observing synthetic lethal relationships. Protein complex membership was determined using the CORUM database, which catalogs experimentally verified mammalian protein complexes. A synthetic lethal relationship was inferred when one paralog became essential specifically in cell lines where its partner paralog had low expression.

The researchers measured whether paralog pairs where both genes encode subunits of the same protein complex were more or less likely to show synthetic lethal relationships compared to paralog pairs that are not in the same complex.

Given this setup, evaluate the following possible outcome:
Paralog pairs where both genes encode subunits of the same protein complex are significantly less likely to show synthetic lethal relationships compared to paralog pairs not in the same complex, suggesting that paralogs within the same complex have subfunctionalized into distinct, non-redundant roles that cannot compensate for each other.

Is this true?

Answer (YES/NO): NO